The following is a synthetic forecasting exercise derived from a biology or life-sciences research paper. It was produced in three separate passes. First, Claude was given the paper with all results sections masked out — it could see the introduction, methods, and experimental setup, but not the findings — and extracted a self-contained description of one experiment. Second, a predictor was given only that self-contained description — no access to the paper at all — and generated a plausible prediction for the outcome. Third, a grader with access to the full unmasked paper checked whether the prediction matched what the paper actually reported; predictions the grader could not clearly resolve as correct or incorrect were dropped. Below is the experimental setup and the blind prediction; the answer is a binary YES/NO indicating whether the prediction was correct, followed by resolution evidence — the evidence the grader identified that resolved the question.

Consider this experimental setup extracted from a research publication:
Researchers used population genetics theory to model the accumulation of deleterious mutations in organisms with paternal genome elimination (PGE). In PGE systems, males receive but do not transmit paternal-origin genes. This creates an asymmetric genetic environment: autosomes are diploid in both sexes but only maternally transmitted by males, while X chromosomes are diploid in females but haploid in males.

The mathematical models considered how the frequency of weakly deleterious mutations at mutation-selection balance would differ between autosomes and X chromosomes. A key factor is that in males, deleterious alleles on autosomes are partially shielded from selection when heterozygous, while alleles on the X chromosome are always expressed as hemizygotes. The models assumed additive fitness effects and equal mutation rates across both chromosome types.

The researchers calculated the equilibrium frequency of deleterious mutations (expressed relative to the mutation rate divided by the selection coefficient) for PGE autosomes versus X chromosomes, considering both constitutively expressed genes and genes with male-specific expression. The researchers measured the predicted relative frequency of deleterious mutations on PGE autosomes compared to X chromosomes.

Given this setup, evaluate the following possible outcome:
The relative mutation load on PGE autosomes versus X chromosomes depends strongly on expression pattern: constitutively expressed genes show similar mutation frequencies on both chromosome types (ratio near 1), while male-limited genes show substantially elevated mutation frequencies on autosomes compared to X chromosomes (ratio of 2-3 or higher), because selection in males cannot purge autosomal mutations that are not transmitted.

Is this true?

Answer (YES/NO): NO